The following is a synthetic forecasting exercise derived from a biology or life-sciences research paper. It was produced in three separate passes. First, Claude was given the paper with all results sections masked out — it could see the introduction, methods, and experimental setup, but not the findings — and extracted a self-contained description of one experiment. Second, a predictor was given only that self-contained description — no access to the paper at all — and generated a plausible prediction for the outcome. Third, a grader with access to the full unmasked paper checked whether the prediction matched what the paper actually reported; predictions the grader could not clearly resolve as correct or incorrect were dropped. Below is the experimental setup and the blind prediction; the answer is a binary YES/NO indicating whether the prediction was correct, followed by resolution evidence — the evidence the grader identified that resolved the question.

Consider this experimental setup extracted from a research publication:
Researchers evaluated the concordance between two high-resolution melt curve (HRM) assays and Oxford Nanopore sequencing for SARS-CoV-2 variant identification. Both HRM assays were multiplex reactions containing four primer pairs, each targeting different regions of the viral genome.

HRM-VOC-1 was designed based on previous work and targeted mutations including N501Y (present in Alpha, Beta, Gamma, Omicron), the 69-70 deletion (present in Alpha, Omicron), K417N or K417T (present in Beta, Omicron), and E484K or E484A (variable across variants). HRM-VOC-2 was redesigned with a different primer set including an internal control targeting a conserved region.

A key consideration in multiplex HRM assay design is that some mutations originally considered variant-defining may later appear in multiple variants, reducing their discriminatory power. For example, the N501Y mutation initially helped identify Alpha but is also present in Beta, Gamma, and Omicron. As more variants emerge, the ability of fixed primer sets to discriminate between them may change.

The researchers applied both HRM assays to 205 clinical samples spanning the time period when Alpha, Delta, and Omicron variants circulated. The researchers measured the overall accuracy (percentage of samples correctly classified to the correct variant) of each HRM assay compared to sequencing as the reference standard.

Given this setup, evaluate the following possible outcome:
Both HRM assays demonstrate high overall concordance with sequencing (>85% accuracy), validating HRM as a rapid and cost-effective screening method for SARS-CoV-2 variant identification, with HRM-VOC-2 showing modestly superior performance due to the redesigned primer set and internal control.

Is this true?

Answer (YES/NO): NO